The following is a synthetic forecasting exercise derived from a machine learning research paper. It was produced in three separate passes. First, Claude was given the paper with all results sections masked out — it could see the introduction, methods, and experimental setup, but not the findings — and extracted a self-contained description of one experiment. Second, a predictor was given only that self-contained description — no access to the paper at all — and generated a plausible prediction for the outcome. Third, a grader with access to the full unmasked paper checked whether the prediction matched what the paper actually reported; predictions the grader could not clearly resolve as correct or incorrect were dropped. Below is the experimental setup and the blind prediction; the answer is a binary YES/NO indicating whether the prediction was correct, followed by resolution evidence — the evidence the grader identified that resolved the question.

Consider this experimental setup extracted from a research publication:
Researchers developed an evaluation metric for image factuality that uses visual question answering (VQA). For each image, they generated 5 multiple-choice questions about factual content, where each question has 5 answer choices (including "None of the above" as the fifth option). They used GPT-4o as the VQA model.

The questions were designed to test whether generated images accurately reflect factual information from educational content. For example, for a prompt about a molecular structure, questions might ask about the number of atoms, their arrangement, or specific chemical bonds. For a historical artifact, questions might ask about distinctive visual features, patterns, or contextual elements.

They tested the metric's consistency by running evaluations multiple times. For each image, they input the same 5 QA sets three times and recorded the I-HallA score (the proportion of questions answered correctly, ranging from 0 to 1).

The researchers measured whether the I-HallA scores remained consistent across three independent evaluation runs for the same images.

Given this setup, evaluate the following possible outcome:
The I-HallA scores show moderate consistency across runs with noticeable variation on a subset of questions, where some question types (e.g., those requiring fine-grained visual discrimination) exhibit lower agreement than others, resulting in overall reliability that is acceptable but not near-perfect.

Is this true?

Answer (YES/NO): NO